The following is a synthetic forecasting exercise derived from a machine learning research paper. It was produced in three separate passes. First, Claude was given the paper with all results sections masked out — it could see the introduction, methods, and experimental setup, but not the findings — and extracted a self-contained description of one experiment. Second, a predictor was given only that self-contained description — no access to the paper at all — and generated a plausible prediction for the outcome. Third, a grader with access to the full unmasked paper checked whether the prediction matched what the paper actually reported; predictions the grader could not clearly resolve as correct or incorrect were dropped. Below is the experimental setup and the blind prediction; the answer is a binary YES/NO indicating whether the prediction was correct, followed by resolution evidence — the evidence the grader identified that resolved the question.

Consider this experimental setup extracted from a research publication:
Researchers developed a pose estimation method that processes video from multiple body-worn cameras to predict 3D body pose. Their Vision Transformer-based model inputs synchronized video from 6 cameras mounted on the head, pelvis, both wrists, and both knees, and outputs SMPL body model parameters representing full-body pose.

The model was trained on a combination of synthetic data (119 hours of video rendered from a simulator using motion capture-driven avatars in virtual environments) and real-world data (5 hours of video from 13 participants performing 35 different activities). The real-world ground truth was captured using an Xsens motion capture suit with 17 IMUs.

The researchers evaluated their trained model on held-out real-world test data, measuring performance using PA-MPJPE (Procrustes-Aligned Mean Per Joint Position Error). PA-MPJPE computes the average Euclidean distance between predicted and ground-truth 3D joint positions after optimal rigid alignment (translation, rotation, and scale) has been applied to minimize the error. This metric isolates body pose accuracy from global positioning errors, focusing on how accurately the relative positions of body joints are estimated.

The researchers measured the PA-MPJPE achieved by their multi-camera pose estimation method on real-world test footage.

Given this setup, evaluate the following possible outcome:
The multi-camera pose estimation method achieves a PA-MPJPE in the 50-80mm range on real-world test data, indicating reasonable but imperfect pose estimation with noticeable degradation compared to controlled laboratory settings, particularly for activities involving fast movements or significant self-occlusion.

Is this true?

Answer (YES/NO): NO